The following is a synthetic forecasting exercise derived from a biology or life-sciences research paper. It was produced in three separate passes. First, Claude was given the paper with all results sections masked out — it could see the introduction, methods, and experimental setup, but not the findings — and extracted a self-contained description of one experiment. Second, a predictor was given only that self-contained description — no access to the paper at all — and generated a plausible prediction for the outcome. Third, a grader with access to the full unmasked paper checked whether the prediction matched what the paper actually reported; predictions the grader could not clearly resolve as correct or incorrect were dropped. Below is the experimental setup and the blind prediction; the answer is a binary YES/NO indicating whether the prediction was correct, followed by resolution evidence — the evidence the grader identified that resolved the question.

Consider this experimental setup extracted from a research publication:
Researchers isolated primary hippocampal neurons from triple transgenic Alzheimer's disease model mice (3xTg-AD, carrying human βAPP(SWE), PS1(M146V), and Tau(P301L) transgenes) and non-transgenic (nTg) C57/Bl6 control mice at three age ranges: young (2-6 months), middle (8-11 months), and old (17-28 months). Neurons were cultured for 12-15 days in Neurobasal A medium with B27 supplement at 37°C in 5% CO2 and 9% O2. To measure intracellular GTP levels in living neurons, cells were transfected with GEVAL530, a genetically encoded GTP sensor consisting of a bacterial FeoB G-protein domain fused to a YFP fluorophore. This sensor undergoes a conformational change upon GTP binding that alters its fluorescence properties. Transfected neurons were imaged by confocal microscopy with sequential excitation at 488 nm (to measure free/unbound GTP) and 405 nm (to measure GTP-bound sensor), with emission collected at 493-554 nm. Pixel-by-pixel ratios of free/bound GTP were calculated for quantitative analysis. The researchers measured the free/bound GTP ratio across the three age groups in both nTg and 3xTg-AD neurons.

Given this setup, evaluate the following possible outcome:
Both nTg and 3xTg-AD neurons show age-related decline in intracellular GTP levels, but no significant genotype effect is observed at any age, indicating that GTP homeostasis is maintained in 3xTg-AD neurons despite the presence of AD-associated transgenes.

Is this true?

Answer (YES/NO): NO